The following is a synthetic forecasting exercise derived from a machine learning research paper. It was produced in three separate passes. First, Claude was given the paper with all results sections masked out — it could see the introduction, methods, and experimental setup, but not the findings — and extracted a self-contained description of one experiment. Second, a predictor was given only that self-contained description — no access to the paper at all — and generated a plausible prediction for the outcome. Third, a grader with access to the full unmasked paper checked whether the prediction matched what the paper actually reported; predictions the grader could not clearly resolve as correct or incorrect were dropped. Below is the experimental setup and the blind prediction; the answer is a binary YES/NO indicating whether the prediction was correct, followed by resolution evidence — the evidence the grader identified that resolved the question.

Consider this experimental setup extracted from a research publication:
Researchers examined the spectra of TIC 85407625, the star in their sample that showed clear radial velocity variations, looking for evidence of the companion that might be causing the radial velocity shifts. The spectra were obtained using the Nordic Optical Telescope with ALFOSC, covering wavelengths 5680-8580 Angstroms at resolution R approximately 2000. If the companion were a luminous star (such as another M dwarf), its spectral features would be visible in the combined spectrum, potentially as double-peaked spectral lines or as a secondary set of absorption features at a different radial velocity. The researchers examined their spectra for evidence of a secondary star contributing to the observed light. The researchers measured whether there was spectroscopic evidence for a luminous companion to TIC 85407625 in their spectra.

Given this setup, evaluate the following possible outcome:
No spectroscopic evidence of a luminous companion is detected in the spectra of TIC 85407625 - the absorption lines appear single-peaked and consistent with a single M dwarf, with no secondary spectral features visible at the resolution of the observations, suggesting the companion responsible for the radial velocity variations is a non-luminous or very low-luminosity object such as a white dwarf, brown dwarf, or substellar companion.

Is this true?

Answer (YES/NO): YES